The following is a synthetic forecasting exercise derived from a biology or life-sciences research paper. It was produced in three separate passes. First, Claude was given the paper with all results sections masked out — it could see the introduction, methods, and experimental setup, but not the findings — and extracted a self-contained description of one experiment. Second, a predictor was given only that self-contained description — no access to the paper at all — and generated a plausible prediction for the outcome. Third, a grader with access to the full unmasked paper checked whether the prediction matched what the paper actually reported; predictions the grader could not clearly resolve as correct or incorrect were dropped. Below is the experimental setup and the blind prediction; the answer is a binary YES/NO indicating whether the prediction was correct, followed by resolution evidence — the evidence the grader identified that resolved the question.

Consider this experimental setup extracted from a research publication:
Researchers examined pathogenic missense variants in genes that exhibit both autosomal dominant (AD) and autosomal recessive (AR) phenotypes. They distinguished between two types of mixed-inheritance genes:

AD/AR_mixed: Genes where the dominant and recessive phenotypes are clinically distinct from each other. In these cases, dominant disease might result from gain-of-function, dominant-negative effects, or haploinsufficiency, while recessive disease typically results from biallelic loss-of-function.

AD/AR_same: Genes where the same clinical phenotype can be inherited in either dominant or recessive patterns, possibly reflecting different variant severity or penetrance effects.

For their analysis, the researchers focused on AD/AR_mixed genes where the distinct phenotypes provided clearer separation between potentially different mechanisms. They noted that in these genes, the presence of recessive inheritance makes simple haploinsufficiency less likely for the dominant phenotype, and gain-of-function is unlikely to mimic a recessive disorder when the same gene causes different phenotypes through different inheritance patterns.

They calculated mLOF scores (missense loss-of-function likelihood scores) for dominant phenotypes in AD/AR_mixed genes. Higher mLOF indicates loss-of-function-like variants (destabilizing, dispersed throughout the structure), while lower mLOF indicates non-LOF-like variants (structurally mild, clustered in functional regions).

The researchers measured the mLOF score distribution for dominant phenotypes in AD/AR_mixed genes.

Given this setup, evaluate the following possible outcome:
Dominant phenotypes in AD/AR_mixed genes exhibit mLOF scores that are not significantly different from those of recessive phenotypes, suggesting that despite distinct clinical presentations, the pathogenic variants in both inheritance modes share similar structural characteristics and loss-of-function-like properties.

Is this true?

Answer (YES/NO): NO